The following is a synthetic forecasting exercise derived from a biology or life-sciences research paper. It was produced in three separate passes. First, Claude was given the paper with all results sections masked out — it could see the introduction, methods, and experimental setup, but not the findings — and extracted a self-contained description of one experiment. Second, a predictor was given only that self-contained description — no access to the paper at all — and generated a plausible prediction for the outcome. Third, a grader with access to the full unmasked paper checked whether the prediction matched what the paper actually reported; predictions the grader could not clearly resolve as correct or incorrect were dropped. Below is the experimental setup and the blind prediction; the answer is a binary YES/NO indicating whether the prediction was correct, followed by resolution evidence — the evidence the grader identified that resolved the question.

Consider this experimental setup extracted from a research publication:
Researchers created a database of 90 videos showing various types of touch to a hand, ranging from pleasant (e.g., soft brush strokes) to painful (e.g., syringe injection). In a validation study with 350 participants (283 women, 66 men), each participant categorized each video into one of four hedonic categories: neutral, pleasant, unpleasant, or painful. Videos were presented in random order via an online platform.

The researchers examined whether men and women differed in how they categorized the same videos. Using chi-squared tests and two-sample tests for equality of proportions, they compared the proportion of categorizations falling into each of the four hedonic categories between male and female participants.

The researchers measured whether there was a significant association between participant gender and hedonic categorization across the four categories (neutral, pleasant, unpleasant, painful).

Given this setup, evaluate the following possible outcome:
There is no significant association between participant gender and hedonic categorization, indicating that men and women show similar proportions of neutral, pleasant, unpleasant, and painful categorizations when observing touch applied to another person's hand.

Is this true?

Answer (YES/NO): NO